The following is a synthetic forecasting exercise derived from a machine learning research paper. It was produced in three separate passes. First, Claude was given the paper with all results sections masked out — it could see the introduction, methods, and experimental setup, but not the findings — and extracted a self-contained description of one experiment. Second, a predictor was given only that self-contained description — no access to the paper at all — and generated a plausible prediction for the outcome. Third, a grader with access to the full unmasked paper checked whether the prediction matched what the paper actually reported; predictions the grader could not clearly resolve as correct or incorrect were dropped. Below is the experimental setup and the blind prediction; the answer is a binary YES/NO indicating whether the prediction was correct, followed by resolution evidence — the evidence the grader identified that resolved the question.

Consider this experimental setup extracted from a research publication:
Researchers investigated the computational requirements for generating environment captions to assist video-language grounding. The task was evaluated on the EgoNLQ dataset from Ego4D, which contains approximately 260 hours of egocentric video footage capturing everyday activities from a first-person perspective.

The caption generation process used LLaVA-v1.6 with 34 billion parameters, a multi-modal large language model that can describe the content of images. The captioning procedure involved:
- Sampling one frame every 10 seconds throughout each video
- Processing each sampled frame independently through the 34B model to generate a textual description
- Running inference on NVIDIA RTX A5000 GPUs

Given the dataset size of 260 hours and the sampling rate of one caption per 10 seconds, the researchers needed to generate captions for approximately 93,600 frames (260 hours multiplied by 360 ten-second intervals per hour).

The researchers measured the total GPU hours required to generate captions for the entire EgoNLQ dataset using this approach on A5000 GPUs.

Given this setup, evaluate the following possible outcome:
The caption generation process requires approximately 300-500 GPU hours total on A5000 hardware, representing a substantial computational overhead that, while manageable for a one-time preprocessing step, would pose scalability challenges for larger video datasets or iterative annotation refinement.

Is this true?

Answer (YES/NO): NO